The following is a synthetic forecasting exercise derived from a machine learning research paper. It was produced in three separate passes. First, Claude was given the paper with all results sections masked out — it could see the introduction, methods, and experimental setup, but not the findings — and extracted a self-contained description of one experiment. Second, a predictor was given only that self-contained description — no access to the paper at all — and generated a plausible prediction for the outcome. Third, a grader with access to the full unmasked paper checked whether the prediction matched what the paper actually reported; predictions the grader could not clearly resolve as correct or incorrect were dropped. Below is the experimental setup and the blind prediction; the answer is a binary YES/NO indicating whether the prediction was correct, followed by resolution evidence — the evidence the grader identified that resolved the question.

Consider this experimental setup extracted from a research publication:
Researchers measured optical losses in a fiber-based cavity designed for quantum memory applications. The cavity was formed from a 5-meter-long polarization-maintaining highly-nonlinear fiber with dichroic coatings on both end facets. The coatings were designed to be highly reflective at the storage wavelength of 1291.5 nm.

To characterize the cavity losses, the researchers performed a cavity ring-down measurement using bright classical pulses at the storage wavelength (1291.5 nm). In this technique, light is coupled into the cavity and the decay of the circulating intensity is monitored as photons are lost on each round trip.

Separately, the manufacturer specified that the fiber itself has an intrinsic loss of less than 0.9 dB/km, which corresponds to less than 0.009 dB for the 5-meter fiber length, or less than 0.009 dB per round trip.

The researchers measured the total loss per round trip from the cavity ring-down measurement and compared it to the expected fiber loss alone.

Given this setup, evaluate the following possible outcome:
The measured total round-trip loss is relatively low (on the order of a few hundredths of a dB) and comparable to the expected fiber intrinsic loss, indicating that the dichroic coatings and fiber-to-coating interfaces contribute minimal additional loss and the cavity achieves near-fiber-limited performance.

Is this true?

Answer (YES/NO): NO